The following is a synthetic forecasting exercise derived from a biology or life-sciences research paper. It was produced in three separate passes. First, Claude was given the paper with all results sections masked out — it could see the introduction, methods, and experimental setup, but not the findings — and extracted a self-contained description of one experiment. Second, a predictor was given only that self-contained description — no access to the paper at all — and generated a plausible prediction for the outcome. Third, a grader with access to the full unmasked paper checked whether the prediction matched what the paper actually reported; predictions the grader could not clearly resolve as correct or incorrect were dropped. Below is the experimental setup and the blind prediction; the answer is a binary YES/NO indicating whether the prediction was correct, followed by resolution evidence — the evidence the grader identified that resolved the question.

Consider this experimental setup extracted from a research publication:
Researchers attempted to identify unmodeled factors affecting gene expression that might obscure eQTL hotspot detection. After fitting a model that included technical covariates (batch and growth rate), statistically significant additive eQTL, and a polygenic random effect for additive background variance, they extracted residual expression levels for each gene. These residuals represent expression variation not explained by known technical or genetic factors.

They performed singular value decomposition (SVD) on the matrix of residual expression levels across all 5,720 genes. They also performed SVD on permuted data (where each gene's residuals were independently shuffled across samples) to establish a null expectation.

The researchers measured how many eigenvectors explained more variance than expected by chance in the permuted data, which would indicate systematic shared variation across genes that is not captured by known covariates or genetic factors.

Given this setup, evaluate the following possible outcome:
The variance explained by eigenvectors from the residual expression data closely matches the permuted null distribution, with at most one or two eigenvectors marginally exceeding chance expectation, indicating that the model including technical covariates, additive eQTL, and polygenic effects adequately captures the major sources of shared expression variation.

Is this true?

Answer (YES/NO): NO